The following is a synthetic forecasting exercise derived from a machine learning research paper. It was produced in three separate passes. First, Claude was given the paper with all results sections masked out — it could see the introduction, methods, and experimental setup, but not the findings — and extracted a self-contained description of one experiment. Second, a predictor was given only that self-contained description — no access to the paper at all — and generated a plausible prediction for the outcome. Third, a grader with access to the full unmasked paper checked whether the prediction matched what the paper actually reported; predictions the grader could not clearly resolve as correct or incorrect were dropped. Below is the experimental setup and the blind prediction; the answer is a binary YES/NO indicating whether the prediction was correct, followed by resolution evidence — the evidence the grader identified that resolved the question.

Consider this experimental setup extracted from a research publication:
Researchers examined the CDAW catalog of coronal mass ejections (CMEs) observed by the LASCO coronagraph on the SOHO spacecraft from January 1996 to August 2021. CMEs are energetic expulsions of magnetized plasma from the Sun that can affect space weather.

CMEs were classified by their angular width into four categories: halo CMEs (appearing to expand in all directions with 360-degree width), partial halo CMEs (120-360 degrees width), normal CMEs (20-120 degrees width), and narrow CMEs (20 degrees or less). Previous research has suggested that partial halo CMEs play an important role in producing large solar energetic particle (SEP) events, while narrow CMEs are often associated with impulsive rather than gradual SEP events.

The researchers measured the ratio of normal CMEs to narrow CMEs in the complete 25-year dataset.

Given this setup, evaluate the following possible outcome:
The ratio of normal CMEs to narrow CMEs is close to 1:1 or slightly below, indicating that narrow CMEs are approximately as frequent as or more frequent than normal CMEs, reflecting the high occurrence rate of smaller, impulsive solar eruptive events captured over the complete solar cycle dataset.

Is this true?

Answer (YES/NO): NO